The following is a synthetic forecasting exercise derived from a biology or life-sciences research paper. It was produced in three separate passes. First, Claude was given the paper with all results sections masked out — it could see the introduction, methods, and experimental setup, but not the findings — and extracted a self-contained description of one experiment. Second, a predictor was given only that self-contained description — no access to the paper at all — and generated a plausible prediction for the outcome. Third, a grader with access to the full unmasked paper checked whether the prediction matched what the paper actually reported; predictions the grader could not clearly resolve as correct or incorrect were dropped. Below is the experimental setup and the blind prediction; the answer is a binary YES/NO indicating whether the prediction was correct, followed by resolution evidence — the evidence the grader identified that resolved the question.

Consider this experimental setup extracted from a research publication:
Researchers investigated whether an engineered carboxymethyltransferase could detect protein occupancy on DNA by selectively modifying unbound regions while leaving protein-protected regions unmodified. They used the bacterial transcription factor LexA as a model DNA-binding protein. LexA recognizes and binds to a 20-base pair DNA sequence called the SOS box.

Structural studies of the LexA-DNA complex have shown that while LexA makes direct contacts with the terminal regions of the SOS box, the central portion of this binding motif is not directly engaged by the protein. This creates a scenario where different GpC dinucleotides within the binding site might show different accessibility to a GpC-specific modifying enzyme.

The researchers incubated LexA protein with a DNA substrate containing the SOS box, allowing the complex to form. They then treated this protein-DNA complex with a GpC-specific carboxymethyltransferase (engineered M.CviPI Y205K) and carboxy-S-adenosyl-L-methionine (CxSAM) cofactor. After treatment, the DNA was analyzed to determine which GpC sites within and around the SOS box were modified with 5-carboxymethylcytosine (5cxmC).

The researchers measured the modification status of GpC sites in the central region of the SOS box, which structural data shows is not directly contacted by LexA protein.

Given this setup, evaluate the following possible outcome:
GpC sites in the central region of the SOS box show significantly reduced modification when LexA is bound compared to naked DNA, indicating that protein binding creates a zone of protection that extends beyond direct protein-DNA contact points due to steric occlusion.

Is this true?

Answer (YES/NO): YES